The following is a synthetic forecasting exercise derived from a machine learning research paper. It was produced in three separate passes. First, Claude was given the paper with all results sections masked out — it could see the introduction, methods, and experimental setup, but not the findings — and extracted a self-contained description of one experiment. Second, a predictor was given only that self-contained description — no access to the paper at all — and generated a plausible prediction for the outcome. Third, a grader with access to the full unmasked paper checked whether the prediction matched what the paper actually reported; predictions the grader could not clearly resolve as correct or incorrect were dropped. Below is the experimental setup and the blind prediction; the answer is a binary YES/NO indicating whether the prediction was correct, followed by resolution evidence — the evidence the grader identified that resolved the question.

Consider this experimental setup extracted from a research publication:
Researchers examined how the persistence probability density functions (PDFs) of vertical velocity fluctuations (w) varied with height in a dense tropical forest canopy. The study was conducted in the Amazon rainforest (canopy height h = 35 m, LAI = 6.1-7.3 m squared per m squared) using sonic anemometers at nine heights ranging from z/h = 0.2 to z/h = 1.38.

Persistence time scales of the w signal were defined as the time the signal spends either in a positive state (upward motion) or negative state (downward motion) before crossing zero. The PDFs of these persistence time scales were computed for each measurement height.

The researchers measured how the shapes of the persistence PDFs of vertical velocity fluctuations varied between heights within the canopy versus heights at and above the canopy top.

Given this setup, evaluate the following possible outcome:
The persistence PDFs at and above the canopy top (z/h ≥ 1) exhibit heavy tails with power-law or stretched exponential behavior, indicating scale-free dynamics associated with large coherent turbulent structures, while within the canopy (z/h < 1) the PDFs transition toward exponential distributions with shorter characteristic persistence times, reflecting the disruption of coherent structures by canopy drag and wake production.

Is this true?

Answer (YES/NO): NO